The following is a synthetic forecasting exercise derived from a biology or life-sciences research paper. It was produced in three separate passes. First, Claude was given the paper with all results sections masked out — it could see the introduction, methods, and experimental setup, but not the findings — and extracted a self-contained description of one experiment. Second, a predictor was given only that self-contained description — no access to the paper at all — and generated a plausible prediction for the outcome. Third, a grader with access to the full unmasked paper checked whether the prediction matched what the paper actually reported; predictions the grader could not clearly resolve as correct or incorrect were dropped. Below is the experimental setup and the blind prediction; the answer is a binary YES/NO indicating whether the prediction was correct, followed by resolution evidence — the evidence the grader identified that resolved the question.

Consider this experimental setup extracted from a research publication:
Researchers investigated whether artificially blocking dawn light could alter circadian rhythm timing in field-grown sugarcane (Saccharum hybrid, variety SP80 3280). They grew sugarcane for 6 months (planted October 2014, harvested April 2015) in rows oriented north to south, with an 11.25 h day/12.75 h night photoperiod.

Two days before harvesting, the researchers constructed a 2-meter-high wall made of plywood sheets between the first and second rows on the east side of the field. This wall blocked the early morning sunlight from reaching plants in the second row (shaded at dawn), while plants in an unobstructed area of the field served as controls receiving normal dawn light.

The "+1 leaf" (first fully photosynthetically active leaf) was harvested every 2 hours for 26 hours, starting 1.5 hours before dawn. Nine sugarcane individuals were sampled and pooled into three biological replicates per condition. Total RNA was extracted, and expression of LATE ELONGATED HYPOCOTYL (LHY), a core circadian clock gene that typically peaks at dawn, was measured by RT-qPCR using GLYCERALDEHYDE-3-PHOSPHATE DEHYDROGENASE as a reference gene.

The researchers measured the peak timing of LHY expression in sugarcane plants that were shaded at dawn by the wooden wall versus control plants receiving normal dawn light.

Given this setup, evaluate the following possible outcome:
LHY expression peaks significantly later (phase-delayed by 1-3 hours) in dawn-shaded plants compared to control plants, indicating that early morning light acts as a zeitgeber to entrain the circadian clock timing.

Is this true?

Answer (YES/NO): YES